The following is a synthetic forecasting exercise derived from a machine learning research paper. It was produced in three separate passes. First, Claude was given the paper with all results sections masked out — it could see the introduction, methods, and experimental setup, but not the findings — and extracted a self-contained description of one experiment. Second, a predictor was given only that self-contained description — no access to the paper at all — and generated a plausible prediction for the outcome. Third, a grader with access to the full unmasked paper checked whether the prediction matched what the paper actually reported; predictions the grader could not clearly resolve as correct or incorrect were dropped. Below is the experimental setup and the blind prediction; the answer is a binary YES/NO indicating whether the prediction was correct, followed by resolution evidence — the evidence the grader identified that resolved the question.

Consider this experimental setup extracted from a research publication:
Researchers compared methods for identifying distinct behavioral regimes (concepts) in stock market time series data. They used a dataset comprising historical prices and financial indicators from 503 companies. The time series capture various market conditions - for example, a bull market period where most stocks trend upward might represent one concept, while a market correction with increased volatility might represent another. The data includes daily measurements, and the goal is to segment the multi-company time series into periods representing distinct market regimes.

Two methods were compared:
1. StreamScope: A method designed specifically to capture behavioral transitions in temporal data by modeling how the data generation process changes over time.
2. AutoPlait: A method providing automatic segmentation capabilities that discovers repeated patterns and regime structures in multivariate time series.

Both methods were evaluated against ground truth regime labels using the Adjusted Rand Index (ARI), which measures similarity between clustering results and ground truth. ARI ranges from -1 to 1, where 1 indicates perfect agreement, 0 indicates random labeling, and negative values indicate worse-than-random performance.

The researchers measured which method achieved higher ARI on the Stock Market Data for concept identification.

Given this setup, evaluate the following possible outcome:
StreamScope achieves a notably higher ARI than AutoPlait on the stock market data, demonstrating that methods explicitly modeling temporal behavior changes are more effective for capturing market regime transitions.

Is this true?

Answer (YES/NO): NO